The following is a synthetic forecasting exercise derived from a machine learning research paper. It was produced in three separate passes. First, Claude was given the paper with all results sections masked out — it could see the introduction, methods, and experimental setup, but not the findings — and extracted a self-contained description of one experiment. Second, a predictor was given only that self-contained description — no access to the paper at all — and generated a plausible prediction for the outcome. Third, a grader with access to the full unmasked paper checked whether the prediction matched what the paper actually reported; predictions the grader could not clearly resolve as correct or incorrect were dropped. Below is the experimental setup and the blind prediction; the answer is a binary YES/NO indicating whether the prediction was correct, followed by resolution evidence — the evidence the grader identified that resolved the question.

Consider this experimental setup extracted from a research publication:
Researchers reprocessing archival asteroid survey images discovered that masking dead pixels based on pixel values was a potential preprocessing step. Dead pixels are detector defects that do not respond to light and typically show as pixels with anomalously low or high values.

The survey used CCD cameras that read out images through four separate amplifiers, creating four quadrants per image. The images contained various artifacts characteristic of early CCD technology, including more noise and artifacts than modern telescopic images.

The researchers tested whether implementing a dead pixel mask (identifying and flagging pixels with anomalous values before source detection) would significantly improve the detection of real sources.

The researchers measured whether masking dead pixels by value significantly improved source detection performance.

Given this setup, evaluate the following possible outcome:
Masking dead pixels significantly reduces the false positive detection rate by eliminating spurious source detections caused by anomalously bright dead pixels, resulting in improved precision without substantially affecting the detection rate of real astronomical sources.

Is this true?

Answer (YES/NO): NO